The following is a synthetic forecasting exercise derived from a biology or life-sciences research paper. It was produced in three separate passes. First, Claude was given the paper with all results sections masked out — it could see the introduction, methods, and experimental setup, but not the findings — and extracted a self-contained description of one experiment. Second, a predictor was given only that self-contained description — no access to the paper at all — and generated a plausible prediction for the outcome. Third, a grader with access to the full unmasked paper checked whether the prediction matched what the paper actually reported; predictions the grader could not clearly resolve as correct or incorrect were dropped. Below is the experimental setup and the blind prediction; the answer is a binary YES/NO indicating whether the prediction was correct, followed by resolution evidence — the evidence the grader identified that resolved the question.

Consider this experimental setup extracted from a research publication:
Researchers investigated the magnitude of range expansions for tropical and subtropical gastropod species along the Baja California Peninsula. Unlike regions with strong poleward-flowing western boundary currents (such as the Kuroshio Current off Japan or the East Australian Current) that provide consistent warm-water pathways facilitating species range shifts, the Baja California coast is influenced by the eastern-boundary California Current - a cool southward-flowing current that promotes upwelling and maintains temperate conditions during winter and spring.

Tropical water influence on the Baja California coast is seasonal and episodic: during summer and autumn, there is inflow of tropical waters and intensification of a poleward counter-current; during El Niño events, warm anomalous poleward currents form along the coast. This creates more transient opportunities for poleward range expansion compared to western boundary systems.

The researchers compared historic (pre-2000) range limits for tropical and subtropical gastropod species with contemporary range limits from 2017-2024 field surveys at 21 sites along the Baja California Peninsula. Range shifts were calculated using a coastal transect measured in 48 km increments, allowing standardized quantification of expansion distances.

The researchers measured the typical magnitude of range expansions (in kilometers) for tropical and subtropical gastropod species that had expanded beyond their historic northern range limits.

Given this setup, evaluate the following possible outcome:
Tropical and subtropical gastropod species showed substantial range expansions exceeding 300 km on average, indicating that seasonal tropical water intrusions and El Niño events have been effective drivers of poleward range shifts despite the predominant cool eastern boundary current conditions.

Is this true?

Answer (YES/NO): YES